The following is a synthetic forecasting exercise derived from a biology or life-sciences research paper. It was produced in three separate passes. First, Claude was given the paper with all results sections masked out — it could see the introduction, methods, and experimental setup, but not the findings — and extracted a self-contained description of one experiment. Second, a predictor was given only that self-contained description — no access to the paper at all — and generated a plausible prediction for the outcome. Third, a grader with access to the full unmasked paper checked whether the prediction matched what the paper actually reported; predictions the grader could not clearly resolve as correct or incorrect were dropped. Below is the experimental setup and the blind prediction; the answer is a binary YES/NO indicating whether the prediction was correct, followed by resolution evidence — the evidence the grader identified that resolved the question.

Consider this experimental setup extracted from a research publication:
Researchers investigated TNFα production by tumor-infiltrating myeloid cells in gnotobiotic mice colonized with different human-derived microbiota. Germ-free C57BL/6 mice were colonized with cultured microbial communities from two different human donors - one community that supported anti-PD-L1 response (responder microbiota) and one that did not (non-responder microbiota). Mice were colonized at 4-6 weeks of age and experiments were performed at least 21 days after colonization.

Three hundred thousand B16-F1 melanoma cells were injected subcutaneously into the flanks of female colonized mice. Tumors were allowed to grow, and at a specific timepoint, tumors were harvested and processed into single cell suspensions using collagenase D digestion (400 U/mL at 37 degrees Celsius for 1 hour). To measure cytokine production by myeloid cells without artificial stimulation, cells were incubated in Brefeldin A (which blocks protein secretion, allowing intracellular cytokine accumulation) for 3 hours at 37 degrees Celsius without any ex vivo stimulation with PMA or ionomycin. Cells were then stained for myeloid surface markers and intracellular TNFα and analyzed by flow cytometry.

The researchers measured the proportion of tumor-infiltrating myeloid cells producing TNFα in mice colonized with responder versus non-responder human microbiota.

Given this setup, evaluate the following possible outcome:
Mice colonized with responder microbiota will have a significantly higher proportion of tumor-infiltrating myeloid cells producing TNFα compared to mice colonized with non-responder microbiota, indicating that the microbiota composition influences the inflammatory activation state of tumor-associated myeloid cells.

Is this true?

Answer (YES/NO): NO